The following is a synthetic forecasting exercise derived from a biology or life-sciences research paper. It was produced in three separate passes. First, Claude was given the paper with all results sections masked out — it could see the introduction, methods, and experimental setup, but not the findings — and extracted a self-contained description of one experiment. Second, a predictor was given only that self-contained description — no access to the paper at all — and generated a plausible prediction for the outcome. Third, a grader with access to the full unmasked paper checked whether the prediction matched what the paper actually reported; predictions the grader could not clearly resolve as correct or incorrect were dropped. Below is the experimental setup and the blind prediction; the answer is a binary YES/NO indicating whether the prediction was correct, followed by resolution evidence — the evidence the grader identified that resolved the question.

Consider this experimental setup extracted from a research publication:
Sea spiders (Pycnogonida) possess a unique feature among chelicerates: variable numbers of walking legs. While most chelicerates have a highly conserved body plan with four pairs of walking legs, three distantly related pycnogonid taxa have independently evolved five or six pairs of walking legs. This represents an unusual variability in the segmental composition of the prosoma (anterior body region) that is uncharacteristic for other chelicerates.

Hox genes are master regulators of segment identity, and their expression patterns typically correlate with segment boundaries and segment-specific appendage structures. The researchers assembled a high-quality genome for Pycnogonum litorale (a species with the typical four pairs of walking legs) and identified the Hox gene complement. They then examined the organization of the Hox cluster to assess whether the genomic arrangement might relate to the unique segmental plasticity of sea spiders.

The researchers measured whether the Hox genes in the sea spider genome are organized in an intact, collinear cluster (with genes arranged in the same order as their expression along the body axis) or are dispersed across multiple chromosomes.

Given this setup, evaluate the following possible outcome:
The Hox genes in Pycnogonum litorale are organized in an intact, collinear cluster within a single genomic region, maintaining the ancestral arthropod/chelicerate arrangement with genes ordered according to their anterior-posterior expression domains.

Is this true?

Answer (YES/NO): YES